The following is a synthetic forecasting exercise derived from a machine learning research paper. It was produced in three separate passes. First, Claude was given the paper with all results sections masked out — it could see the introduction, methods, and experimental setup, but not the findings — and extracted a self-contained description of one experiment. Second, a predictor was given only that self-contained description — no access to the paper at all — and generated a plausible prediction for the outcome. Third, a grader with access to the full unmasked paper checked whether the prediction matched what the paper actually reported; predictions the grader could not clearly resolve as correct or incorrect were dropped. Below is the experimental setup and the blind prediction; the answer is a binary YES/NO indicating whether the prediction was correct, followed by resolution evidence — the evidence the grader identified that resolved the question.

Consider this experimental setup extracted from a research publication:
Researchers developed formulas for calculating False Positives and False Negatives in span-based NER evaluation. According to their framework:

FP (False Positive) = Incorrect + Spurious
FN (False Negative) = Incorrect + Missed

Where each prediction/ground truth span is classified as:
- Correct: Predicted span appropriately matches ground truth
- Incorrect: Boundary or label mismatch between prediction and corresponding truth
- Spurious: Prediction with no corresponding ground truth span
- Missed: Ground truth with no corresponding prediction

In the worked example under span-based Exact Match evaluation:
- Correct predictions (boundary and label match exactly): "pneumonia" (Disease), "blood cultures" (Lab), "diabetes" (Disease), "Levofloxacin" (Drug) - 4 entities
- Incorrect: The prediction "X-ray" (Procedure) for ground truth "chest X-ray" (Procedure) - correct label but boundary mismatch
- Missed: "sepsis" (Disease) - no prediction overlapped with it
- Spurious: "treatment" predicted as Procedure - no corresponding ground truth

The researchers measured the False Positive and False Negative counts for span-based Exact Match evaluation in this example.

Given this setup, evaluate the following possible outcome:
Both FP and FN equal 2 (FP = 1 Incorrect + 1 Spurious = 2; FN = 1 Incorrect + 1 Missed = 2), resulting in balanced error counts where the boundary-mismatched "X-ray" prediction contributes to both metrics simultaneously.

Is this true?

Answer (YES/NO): YES